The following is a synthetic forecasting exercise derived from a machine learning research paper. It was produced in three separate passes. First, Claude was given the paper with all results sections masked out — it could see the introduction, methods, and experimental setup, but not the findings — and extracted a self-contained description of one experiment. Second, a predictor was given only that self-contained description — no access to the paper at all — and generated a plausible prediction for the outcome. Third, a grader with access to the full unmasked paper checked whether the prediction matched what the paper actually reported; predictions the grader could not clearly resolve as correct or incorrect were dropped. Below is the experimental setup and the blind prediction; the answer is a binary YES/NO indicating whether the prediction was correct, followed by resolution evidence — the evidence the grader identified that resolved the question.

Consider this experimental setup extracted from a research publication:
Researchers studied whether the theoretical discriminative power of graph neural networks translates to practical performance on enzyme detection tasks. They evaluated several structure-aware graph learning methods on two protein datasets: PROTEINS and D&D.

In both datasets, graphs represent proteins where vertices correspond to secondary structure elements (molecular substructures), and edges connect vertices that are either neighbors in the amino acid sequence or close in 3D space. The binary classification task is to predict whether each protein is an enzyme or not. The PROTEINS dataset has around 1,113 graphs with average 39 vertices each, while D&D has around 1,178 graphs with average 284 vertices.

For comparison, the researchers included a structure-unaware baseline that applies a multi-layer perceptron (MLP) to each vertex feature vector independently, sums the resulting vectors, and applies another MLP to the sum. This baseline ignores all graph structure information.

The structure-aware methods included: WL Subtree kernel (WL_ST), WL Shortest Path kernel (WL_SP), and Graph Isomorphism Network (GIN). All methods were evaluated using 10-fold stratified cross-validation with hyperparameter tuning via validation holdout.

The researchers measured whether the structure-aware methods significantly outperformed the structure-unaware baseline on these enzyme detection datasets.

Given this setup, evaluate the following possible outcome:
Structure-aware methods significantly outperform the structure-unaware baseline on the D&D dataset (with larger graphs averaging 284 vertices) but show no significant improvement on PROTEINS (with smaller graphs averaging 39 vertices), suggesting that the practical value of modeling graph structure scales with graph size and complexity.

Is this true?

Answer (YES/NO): NO